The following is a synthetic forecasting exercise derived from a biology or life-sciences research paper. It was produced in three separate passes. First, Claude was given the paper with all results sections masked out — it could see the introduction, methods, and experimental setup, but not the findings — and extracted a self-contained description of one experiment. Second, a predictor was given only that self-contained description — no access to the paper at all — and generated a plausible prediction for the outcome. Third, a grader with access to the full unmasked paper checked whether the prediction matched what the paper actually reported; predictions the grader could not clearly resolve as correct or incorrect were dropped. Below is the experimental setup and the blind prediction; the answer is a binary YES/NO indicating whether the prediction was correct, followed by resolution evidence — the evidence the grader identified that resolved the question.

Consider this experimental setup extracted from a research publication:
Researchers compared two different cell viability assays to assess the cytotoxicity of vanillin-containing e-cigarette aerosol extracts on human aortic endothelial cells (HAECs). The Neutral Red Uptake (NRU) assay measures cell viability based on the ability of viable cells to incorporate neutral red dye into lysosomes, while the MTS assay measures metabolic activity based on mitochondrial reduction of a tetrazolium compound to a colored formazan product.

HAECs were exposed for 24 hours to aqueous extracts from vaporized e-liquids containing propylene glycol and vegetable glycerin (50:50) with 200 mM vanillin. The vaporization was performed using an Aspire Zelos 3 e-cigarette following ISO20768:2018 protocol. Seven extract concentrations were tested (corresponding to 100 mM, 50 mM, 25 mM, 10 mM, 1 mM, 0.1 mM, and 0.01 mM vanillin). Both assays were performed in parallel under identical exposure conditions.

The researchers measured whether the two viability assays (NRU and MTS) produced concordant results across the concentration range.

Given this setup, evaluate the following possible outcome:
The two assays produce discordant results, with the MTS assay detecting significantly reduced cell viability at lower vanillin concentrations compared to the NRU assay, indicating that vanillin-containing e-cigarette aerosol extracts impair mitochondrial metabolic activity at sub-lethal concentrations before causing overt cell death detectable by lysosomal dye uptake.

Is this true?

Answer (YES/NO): NO